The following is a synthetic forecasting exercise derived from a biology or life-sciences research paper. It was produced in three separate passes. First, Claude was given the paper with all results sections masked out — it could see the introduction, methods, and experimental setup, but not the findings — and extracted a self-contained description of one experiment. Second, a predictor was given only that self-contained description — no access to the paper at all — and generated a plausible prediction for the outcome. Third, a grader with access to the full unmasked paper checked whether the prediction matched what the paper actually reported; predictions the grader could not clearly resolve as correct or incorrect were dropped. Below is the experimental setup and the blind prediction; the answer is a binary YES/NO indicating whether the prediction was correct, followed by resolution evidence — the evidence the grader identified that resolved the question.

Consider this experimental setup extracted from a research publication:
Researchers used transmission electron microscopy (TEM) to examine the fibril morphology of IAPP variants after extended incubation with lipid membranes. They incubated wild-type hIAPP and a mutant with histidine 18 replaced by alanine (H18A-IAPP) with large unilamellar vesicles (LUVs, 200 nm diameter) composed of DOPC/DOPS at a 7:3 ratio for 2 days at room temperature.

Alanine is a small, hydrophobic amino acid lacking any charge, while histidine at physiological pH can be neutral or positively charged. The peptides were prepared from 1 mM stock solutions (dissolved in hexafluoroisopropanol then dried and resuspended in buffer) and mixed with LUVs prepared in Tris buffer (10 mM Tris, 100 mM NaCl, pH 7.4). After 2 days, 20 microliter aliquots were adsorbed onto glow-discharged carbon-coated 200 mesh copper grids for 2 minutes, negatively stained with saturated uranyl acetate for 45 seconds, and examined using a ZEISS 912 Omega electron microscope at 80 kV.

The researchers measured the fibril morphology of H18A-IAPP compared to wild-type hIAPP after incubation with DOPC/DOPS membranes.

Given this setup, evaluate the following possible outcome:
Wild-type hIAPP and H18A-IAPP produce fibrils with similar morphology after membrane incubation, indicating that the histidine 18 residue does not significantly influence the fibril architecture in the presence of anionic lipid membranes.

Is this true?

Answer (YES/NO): NO